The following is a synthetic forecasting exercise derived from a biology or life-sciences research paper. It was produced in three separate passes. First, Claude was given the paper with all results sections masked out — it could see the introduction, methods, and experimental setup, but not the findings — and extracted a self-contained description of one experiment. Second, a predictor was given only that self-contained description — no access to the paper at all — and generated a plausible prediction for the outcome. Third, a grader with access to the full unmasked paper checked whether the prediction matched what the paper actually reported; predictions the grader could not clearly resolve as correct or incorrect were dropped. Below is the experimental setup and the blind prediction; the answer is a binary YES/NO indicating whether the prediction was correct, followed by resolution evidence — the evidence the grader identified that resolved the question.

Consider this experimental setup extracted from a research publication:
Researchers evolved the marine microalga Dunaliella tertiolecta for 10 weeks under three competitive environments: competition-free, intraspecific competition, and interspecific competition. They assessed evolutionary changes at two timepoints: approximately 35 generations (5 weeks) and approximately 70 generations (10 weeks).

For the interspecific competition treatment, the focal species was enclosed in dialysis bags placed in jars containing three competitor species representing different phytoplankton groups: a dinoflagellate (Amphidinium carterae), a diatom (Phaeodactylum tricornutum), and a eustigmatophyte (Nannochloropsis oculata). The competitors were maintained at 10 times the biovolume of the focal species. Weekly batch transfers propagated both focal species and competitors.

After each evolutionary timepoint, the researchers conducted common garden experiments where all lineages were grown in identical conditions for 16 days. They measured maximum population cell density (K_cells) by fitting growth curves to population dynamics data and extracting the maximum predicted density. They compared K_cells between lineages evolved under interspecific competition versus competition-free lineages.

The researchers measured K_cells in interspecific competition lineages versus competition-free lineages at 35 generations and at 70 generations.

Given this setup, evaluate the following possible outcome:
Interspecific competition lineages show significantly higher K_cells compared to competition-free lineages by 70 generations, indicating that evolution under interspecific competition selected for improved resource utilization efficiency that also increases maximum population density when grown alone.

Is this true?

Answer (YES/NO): YES